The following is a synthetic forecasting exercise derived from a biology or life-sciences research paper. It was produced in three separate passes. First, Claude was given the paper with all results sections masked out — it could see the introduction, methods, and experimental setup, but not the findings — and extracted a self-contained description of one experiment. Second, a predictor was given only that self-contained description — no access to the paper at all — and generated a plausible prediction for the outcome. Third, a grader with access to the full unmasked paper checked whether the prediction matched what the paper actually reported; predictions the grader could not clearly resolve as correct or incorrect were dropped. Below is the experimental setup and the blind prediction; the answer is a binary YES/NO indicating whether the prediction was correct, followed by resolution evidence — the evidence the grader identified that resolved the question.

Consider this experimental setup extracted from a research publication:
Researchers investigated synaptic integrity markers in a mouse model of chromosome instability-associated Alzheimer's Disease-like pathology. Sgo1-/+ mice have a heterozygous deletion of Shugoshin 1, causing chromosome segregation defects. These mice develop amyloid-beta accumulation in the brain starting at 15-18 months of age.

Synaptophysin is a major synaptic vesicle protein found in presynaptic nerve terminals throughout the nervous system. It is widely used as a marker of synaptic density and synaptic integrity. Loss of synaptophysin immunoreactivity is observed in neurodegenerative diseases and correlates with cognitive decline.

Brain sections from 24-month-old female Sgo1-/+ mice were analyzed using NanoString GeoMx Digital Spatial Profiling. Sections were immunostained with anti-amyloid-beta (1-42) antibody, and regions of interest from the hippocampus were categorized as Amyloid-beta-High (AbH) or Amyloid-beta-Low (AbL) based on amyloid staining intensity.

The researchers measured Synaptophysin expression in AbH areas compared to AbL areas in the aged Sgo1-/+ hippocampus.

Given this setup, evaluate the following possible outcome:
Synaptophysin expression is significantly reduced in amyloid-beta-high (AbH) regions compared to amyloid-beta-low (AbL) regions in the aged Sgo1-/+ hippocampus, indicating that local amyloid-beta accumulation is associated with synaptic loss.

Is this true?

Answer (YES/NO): YES